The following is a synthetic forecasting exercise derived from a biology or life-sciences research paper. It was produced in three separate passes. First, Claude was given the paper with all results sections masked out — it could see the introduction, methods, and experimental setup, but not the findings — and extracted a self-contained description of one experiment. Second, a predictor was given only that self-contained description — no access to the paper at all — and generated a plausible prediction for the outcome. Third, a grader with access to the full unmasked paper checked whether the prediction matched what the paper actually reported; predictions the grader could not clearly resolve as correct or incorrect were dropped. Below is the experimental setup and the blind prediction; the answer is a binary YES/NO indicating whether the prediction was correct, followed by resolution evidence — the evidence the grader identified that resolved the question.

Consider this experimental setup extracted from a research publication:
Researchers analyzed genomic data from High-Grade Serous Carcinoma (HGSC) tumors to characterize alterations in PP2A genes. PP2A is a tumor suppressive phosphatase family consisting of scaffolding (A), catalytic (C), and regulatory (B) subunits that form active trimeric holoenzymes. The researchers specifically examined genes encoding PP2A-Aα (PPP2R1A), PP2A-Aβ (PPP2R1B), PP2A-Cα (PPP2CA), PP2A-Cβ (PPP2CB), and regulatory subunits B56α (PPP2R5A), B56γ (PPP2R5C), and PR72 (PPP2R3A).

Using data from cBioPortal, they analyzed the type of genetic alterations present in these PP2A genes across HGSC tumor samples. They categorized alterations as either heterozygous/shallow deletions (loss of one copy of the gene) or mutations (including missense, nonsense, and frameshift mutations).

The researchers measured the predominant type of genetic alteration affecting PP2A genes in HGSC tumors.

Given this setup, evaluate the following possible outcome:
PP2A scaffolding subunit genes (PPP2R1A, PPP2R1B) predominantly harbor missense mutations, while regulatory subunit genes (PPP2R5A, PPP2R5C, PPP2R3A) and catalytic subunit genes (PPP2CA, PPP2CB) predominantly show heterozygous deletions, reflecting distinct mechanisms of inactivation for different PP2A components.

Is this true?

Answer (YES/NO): NO